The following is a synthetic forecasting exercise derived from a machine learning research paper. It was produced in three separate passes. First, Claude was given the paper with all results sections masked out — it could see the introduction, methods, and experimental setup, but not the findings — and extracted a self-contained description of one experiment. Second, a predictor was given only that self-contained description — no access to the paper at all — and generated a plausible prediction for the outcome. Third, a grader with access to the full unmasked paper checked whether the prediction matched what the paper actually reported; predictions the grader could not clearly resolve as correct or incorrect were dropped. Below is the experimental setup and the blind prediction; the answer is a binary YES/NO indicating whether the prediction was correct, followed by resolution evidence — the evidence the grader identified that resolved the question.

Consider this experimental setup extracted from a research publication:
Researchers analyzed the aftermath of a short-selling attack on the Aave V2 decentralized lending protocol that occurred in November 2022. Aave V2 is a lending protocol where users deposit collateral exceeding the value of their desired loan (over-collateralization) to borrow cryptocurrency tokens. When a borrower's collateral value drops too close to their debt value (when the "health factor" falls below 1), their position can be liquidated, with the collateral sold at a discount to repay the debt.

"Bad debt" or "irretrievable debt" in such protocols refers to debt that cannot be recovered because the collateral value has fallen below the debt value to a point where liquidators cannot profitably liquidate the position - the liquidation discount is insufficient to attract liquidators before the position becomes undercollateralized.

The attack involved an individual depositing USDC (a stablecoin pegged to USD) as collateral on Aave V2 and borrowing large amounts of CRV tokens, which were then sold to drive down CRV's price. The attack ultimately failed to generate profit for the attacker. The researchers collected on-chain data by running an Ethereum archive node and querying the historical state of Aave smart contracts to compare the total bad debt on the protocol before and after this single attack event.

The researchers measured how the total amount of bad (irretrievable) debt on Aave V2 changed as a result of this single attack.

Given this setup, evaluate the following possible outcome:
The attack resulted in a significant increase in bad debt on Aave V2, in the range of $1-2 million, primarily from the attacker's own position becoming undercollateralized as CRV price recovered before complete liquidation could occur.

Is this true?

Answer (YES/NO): YES